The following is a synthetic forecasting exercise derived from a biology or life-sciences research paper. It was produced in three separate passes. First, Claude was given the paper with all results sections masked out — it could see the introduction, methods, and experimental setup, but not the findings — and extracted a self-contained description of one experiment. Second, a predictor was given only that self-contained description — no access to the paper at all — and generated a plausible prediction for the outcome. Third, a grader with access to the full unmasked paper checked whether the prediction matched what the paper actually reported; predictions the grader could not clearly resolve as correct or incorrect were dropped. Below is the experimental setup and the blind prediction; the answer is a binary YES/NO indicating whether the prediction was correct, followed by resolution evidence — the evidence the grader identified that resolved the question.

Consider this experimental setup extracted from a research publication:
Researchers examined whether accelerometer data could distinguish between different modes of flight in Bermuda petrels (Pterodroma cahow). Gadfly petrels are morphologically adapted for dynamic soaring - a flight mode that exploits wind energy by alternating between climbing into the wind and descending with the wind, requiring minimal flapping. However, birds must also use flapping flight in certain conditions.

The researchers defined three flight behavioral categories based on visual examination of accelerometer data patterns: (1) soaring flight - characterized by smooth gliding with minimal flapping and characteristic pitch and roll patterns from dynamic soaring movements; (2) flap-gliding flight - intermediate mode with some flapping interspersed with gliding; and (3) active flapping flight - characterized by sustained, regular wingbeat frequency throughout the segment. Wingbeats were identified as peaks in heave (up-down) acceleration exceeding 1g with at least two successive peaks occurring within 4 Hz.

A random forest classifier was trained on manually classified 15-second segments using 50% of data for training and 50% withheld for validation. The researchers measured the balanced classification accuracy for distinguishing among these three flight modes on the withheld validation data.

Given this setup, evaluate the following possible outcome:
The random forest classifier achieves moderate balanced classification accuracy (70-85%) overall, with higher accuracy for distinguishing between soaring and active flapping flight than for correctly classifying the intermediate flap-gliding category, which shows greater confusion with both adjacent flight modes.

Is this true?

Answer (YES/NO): NO